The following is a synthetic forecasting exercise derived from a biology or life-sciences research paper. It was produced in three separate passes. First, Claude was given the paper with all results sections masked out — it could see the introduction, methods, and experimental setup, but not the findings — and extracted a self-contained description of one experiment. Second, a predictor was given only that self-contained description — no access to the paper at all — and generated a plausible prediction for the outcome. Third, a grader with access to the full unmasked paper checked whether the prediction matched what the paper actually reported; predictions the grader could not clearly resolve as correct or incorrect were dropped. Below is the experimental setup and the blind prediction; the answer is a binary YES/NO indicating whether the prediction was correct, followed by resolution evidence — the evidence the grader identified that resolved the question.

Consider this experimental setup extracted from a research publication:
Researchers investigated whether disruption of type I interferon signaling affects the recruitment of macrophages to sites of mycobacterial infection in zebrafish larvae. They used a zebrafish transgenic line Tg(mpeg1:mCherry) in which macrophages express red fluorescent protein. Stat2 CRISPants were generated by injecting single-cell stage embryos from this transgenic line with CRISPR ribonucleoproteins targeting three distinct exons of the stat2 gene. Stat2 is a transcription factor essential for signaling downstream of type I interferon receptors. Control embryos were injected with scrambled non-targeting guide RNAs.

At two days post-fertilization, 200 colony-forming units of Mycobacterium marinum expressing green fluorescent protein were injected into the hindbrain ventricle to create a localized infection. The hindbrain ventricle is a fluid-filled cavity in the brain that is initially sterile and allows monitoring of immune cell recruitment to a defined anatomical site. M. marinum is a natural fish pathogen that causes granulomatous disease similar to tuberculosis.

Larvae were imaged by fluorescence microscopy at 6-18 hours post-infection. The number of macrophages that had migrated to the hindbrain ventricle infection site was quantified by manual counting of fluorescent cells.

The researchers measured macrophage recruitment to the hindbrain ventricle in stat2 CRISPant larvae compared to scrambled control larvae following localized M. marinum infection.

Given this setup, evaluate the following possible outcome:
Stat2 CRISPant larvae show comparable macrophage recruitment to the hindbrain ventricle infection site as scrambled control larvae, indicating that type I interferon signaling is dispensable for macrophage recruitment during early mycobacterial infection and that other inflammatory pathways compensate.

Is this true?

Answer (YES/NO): NO